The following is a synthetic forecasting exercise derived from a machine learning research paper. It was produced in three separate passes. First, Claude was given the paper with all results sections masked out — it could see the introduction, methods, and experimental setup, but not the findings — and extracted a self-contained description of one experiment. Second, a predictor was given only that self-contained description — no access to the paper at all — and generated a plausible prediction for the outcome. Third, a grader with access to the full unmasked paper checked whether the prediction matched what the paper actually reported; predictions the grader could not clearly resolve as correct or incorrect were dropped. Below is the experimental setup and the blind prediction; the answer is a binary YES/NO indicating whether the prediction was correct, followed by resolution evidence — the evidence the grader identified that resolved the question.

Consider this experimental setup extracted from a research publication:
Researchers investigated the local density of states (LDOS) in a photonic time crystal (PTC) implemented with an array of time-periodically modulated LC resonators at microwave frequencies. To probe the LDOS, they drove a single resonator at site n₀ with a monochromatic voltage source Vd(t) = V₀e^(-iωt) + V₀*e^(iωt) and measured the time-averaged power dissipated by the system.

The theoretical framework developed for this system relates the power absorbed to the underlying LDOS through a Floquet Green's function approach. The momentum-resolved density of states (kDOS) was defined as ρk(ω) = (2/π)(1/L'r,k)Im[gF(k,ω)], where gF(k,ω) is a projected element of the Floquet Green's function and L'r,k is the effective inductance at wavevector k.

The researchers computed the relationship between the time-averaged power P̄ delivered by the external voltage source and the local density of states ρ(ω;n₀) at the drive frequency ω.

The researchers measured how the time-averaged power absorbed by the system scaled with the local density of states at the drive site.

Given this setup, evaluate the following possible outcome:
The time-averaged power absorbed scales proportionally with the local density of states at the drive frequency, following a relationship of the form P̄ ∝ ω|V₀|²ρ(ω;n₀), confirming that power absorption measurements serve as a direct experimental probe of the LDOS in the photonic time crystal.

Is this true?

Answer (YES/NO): NO